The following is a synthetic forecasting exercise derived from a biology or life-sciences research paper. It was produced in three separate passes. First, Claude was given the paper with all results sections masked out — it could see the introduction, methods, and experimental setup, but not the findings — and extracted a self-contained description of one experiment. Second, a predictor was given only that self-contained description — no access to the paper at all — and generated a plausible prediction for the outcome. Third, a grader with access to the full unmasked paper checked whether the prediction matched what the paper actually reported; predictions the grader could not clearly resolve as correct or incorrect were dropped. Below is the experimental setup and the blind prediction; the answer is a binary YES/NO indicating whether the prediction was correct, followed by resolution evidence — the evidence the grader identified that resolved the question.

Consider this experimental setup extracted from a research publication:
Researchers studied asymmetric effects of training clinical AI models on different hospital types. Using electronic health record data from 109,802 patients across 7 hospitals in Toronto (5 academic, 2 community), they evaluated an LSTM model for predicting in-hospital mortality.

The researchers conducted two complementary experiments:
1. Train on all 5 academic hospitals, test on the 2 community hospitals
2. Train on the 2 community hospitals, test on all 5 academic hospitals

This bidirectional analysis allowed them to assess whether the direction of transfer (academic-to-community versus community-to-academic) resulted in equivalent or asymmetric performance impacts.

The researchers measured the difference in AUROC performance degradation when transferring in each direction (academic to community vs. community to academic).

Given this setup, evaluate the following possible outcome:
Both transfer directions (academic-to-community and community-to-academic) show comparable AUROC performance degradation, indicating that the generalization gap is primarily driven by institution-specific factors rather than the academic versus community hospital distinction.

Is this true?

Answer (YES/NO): NO